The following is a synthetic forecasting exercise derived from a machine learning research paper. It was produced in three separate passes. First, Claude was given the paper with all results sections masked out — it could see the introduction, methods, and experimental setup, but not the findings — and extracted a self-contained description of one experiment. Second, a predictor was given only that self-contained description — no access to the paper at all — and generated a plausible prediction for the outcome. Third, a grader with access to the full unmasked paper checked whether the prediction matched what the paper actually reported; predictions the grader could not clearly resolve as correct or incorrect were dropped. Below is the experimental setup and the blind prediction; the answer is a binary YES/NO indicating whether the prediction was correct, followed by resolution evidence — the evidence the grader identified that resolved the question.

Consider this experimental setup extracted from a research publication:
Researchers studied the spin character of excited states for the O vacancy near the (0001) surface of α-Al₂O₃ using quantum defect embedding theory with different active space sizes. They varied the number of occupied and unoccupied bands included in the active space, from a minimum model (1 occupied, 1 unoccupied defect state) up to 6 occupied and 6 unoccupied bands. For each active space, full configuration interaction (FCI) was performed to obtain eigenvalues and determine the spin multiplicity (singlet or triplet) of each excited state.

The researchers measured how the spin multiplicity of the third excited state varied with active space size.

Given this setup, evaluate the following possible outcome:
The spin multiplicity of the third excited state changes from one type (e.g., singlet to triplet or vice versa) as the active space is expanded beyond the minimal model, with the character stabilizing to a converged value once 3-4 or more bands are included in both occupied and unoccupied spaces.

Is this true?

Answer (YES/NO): NO